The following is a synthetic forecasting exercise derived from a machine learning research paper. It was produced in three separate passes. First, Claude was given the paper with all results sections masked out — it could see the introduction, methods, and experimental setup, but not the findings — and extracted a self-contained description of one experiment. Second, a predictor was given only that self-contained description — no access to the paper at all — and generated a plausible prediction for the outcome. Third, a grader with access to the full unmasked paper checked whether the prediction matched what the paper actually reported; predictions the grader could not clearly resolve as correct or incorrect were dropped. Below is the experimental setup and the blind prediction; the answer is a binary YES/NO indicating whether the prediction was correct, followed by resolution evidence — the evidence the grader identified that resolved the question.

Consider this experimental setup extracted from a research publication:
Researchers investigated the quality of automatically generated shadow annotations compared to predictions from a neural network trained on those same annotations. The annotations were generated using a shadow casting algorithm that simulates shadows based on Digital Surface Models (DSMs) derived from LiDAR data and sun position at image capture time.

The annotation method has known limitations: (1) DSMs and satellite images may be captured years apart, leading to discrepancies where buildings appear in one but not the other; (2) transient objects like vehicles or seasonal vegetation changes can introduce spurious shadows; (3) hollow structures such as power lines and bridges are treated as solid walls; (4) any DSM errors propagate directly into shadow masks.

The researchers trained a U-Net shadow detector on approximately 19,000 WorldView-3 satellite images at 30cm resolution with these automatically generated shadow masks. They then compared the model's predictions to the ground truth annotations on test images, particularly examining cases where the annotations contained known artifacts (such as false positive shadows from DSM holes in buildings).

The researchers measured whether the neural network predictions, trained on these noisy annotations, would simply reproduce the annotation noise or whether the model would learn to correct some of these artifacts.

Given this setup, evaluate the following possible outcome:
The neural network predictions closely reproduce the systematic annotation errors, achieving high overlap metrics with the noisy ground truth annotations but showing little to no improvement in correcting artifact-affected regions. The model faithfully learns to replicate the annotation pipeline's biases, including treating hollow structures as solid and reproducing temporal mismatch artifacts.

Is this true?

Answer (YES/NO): NO